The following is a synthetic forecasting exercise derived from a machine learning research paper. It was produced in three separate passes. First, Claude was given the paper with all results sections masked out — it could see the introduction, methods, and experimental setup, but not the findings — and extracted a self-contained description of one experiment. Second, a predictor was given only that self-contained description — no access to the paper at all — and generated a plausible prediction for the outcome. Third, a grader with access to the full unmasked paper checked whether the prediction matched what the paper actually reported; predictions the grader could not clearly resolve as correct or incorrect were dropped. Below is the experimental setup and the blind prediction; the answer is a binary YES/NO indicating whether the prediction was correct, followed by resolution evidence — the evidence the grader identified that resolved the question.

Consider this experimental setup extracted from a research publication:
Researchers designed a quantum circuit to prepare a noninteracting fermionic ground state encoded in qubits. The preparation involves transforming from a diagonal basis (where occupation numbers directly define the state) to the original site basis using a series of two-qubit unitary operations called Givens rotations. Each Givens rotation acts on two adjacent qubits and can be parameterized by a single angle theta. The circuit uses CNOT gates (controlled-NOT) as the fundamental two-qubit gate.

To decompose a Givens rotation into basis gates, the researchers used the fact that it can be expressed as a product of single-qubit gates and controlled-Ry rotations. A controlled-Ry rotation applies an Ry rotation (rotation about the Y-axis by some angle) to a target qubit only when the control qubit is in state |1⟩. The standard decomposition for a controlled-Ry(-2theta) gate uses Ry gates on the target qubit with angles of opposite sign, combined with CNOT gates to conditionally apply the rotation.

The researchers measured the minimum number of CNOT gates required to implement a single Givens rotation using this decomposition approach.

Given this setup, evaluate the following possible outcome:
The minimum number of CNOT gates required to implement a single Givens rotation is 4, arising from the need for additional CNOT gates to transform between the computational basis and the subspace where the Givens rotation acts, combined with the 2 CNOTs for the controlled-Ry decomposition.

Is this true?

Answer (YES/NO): YES